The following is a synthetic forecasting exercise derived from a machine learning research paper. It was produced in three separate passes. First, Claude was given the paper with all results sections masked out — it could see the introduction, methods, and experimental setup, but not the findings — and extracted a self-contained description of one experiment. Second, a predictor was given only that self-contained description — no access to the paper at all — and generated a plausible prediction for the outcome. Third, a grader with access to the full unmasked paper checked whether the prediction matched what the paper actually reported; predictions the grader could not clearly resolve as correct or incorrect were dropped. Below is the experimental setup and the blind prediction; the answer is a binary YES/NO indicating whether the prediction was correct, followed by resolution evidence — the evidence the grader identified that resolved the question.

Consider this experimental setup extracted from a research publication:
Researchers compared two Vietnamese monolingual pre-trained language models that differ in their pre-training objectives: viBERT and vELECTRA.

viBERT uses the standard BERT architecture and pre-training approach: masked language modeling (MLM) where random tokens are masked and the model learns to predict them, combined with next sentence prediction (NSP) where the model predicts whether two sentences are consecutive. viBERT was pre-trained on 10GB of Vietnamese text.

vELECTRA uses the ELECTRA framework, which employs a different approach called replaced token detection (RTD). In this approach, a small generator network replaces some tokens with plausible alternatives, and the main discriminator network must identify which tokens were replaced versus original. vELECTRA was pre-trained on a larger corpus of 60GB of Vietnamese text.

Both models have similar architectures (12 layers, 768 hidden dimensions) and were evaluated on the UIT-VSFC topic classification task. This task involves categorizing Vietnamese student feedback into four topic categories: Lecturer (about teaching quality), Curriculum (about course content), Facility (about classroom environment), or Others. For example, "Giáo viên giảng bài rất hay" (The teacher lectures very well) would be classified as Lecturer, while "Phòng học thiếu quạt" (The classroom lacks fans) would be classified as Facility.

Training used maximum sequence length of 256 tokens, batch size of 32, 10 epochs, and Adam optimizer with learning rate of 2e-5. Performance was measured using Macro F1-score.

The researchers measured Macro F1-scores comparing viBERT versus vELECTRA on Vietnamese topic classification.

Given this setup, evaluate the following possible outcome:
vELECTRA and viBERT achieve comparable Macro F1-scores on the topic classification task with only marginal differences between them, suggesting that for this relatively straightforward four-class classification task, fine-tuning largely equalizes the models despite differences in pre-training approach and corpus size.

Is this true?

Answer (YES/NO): YES